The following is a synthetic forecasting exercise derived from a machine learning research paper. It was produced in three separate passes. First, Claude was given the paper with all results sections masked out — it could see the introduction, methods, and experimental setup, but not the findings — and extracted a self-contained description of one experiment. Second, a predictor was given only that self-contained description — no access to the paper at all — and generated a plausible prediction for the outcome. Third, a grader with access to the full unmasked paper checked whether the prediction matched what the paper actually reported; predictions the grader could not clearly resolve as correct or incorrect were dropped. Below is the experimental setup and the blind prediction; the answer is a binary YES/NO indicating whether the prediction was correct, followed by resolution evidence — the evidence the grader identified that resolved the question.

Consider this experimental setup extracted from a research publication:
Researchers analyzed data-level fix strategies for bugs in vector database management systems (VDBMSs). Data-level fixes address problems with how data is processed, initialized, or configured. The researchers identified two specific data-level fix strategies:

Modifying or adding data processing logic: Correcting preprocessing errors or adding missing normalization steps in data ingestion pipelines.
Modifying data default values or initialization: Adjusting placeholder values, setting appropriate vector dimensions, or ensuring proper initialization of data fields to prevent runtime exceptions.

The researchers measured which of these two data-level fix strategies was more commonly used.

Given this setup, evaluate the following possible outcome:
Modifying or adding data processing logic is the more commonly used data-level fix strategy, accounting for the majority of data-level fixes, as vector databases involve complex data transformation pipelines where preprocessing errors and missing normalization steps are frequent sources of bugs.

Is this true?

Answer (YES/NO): NO